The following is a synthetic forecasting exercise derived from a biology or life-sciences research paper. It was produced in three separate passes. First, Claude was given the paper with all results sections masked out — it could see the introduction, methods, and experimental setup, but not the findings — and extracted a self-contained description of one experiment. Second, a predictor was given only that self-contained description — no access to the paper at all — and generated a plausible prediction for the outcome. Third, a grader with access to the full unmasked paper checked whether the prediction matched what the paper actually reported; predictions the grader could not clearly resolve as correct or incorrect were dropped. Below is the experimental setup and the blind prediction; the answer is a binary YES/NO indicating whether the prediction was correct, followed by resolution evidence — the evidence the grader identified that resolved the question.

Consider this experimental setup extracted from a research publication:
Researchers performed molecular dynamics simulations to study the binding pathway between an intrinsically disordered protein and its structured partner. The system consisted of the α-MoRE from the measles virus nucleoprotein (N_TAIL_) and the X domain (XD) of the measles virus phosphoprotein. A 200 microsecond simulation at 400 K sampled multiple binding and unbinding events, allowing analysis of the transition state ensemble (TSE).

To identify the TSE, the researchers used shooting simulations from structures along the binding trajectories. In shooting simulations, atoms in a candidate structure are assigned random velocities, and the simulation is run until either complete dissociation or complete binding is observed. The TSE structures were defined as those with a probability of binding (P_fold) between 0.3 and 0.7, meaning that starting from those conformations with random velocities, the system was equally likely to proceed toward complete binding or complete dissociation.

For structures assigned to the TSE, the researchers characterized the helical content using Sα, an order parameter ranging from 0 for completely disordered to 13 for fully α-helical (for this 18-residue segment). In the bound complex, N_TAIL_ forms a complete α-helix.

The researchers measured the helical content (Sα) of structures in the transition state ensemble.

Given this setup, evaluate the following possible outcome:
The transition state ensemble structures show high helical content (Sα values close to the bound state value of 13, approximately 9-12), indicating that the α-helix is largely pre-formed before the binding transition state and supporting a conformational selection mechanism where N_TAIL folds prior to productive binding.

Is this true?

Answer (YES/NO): NO